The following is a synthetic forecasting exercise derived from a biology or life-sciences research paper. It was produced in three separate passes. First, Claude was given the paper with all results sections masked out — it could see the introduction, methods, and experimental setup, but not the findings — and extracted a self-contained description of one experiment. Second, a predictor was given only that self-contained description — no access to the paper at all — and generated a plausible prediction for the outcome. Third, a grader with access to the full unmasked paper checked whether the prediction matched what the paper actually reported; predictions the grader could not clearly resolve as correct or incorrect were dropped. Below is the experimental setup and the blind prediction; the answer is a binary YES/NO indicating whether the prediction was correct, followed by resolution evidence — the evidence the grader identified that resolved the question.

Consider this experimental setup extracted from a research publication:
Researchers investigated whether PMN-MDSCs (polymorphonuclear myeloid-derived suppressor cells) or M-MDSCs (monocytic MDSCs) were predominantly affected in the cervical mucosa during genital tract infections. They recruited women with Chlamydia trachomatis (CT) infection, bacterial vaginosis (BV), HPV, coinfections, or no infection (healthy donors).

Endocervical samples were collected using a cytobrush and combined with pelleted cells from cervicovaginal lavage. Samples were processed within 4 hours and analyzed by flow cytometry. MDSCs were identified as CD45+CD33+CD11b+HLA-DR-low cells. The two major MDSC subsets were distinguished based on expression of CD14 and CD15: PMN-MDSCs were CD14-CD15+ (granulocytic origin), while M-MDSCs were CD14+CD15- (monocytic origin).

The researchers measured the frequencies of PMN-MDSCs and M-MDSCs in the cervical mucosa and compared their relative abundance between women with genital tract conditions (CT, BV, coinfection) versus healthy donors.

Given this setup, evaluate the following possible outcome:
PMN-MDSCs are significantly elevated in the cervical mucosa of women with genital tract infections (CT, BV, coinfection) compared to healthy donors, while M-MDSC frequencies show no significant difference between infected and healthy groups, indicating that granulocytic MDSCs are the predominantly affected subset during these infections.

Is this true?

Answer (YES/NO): YES